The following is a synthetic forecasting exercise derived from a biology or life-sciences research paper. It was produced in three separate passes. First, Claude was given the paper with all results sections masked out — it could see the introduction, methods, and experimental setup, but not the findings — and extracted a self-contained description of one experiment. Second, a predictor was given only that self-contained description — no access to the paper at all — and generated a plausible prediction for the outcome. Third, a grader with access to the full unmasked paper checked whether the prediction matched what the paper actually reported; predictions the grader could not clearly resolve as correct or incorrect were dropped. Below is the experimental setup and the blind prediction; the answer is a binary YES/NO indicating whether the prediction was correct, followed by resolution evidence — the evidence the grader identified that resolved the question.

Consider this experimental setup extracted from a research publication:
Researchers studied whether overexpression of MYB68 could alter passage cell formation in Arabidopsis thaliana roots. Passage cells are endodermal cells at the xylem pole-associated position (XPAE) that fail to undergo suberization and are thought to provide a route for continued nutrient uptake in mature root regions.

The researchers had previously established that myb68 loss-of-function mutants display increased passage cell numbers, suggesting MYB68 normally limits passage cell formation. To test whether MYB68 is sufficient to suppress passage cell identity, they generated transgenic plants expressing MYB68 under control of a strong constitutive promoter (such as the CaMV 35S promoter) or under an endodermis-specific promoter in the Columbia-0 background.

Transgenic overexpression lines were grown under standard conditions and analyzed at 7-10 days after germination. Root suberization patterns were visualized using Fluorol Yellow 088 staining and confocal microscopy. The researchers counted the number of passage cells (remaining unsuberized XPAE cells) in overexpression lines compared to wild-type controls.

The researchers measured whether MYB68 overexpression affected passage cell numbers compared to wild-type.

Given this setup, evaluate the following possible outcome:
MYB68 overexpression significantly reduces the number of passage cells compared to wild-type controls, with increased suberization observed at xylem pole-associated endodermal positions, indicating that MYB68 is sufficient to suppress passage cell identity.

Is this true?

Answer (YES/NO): YES